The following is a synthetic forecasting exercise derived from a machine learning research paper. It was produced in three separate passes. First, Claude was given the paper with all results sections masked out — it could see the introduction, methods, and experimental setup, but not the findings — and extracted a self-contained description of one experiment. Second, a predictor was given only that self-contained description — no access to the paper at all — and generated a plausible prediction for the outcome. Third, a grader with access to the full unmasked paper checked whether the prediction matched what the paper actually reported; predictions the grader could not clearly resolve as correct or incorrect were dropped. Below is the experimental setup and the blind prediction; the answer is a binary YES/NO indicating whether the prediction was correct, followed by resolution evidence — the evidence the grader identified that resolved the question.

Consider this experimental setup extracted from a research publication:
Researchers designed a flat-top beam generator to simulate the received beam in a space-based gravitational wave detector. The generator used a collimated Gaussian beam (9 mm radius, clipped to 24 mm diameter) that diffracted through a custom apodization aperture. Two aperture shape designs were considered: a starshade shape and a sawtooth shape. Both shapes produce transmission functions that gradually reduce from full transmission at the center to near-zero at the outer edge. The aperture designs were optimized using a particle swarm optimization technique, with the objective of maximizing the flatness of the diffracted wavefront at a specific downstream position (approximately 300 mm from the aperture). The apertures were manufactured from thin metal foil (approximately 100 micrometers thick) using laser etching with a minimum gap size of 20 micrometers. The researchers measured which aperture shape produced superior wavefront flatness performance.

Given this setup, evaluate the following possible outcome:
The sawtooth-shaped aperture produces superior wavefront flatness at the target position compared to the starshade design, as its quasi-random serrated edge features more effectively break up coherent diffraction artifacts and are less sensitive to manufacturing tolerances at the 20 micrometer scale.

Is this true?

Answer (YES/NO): NO